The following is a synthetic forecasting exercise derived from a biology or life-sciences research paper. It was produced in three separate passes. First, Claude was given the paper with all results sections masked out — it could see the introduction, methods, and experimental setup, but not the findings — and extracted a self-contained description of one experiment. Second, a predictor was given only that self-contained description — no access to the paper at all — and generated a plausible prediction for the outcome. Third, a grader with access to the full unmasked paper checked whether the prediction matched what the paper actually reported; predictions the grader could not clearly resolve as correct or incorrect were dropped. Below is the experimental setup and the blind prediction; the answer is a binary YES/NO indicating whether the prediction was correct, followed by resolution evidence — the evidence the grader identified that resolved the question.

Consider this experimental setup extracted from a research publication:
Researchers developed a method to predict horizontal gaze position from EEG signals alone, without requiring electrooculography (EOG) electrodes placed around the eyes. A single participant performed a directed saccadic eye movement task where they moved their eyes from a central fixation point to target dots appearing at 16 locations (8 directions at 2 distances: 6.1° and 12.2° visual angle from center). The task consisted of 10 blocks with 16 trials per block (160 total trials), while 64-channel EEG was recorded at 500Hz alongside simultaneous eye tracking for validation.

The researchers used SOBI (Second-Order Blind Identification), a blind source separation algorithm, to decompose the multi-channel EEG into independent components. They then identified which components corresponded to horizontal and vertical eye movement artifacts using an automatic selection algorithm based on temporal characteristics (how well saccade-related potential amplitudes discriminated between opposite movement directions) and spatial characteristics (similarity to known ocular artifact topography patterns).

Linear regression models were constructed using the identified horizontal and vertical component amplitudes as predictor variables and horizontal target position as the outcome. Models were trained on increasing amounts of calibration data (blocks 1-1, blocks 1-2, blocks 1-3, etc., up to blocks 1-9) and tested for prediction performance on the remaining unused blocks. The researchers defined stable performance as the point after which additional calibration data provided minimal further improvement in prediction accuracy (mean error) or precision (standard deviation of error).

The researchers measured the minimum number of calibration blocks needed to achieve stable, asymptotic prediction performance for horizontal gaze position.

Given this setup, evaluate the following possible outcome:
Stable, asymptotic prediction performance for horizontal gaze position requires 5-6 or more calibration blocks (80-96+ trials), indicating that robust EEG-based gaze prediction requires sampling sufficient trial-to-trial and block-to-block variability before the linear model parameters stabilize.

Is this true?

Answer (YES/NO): NO